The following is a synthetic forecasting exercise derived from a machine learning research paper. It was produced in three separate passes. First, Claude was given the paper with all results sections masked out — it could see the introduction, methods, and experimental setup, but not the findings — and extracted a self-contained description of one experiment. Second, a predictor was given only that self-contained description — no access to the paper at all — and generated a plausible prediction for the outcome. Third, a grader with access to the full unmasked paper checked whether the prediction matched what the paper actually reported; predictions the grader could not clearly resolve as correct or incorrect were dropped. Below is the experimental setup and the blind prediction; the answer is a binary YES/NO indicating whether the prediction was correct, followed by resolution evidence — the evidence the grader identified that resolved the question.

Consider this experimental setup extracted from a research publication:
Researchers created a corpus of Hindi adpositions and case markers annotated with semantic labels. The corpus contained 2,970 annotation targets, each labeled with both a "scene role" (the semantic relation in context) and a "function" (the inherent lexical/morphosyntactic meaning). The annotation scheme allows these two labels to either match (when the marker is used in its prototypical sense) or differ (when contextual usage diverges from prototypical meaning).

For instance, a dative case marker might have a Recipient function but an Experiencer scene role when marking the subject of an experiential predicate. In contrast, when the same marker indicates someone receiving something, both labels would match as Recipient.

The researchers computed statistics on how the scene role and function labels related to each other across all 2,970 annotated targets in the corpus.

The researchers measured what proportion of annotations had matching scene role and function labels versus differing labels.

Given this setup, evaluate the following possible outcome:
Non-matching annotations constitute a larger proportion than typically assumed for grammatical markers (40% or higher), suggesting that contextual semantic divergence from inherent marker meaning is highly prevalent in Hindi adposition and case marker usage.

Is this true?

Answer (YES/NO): NO